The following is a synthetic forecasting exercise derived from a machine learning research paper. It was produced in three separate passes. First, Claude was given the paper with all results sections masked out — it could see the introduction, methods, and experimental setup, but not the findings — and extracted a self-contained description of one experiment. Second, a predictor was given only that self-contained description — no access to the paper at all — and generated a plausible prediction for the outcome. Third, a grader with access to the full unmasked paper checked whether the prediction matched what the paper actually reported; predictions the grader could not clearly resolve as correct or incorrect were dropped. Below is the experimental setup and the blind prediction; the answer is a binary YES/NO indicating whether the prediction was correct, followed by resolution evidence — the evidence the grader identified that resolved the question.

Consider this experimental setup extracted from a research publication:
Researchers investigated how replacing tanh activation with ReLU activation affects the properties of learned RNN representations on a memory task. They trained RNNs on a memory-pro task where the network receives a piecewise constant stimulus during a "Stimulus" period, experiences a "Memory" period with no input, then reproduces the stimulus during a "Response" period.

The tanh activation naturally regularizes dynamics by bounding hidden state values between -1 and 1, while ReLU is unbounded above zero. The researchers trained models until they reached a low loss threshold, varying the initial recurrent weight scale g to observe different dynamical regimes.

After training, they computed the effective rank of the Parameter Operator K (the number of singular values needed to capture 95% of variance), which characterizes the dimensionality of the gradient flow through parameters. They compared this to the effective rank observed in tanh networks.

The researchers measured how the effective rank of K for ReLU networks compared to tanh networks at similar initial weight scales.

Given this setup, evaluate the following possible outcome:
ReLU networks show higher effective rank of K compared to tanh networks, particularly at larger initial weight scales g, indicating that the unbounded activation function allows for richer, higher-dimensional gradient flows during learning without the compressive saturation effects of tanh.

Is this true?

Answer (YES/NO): YES